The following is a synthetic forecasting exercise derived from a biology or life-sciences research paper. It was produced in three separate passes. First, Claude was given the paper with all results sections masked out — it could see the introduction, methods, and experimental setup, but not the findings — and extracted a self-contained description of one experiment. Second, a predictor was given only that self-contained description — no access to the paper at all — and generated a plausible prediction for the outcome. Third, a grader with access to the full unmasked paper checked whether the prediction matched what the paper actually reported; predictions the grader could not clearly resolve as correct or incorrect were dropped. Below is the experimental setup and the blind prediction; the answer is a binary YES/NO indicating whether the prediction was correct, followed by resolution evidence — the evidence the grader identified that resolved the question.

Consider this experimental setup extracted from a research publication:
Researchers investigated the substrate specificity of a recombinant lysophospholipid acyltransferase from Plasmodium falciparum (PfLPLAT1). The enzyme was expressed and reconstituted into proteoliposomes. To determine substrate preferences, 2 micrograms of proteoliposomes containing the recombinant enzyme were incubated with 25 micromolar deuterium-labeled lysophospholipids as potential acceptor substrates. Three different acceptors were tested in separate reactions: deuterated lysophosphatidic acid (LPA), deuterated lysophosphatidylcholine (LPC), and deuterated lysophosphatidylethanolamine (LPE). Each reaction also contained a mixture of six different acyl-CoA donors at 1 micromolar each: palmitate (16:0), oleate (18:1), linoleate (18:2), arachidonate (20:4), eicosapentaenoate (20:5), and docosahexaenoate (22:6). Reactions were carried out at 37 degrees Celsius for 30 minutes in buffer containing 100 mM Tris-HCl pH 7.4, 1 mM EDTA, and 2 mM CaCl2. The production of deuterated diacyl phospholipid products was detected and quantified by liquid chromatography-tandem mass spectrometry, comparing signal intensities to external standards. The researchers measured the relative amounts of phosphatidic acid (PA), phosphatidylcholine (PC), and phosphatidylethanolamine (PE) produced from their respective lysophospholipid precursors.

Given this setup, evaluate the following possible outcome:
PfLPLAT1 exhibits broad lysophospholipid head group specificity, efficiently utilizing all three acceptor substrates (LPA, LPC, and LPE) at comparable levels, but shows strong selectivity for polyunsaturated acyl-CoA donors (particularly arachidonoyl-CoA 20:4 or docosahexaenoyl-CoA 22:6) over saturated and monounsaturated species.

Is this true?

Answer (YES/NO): NO